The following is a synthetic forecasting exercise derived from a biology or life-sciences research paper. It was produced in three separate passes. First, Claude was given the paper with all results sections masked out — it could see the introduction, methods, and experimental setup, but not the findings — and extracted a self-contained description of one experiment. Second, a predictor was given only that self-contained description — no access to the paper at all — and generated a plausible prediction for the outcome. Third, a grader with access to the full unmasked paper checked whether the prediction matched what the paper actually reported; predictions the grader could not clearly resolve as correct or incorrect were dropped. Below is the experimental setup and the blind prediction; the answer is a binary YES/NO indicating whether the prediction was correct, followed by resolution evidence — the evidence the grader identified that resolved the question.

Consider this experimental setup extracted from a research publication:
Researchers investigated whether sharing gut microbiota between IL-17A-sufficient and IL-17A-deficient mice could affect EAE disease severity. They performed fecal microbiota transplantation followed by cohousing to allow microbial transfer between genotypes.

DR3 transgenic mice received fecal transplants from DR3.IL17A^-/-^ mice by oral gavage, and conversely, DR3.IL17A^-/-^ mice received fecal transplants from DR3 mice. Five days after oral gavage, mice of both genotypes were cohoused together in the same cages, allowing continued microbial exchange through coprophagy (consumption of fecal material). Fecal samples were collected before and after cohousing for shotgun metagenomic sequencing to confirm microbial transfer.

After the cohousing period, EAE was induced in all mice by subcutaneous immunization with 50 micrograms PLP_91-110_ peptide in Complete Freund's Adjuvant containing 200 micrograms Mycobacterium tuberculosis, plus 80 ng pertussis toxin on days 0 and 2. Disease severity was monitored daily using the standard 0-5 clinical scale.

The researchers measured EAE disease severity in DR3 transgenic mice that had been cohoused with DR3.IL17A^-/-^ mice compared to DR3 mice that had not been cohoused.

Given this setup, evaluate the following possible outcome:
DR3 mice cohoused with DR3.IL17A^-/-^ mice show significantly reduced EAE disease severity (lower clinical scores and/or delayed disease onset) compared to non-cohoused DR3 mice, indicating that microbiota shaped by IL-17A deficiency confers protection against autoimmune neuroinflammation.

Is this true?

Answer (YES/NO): YES